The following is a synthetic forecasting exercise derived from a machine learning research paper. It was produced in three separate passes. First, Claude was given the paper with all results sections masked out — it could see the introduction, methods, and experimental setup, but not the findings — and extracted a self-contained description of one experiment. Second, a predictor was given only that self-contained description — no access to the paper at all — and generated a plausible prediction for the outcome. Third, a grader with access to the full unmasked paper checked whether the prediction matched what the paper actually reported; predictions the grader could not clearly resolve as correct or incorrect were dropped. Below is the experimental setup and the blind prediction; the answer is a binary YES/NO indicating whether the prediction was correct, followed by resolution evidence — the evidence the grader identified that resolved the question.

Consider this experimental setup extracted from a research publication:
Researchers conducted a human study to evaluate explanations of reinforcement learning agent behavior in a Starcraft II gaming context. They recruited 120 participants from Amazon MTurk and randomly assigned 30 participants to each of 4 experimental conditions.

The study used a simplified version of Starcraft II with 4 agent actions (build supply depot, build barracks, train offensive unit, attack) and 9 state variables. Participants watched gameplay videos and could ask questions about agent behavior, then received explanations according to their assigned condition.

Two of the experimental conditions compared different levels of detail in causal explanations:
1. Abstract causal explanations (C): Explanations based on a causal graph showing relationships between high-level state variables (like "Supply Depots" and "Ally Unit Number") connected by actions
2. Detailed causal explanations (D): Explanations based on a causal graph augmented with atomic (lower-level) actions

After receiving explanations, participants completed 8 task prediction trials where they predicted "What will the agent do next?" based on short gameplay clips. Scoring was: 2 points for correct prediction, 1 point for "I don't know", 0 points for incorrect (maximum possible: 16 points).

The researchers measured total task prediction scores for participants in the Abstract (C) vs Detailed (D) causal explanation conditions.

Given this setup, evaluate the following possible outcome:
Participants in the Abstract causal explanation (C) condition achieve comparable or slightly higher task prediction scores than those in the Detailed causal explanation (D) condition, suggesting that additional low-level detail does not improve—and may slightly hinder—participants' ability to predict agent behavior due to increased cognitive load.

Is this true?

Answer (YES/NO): YES